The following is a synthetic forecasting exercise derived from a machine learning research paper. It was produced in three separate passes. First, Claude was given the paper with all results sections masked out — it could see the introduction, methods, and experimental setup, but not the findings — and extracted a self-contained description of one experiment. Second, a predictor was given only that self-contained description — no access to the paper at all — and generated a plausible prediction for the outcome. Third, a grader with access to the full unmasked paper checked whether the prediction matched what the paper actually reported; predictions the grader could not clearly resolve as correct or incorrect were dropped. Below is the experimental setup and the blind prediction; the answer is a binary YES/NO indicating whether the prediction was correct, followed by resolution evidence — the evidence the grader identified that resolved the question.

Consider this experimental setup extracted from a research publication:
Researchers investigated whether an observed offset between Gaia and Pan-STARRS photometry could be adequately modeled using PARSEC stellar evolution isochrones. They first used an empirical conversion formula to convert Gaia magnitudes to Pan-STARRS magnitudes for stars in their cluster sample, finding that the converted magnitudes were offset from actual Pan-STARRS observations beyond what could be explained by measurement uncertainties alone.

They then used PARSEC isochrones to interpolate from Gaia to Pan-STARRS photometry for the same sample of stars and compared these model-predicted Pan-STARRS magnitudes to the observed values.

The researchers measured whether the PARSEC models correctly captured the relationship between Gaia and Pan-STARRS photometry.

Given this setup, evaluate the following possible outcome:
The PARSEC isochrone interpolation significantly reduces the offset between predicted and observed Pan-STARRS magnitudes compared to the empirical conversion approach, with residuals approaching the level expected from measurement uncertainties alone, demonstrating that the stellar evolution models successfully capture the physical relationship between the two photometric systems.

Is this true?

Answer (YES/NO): NO